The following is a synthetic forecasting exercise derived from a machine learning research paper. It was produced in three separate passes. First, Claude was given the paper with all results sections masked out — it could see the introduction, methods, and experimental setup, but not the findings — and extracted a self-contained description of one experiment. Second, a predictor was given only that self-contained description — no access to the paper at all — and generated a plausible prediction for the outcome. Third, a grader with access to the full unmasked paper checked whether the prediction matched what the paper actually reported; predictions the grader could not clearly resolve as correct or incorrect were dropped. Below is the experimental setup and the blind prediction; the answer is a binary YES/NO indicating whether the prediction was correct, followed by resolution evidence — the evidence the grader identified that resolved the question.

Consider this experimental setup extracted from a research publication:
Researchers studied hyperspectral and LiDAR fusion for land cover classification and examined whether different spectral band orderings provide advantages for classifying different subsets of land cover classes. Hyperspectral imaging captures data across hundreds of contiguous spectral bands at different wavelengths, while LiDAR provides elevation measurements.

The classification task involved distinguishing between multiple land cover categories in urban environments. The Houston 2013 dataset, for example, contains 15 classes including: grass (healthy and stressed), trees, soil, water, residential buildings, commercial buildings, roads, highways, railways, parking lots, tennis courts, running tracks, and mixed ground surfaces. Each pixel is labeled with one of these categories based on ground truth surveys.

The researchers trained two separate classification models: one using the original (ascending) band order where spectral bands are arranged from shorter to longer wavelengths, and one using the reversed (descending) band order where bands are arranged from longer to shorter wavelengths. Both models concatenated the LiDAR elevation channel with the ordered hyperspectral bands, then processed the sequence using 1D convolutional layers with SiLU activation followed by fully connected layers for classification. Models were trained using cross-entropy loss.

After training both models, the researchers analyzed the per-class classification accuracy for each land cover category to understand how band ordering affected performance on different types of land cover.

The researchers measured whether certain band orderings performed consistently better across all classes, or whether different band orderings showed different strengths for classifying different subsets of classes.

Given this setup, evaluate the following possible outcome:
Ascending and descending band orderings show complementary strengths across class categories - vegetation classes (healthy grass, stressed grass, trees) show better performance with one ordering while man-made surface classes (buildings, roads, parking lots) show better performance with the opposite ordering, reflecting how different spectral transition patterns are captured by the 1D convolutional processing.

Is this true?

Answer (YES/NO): NO